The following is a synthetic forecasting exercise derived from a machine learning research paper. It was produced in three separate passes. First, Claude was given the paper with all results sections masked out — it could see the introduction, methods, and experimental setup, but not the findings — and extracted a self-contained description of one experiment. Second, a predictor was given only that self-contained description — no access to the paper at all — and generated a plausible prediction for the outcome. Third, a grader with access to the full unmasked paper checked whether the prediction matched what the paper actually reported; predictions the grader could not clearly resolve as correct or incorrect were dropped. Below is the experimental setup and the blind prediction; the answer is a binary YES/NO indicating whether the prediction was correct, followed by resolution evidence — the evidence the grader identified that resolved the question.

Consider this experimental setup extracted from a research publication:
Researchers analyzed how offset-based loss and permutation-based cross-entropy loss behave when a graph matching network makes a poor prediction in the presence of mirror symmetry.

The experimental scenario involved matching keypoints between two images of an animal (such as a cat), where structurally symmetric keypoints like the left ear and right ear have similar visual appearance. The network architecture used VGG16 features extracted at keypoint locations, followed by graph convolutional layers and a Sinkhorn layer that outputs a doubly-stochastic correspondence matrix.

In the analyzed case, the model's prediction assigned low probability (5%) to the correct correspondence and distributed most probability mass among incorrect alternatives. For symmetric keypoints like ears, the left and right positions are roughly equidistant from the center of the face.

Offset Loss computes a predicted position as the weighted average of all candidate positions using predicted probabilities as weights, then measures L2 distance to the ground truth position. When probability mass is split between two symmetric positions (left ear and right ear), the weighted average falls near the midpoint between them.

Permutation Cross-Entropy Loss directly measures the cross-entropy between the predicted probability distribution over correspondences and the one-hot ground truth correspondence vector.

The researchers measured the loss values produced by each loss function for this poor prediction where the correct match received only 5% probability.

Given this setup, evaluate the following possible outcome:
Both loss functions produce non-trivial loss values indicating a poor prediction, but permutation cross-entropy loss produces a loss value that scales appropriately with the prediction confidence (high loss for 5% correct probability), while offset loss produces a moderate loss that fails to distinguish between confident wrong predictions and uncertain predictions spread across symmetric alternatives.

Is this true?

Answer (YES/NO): NO